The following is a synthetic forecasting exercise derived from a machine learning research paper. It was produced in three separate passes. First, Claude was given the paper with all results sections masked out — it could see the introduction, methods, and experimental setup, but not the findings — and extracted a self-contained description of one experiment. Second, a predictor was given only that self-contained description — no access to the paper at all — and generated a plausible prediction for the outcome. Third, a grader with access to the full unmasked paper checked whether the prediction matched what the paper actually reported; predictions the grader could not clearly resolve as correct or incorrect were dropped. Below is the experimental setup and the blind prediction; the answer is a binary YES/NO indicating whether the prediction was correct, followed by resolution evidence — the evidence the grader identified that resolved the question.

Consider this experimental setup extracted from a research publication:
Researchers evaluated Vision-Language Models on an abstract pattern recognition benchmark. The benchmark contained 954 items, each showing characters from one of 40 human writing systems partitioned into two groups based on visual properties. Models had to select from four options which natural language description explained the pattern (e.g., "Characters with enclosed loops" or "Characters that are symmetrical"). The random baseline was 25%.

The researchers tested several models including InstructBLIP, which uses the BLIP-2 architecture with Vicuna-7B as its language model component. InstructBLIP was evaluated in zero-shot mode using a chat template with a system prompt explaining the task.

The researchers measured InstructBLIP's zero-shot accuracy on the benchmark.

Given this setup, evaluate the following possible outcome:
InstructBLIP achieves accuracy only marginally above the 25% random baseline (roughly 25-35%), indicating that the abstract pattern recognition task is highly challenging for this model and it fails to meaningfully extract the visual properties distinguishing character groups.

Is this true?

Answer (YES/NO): NO